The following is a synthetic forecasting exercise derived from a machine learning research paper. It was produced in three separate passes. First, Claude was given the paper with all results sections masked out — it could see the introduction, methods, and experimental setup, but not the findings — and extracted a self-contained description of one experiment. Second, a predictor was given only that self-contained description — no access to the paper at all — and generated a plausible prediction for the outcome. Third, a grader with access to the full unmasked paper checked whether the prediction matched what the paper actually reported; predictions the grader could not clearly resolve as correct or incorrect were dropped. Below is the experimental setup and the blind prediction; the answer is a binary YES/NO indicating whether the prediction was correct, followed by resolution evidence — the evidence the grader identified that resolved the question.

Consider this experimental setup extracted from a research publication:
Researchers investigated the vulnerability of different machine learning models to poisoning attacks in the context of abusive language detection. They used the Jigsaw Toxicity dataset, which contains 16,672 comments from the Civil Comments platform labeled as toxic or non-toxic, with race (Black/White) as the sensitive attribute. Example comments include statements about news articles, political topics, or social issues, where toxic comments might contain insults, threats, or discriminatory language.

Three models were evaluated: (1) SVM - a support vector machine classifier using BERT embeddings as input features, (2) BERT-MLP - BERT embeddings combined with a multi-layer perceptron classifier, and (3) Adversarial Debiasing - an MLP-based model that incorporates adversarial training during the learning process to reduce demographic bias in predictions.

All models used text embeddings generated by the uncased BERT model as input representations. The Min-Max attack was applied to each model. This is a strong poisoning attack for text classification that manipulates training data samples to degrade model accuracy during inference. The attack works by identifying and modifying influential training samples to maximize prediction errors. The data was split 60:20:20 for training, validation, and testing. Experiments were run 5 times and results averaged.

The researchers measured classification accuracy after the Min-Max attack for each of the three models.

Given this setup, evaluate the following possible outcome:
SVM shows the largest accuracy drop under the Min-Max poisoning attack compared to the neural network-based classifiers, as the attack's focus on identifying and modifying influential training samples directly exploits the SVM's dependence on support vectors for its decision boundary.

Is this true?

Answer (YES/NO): NO